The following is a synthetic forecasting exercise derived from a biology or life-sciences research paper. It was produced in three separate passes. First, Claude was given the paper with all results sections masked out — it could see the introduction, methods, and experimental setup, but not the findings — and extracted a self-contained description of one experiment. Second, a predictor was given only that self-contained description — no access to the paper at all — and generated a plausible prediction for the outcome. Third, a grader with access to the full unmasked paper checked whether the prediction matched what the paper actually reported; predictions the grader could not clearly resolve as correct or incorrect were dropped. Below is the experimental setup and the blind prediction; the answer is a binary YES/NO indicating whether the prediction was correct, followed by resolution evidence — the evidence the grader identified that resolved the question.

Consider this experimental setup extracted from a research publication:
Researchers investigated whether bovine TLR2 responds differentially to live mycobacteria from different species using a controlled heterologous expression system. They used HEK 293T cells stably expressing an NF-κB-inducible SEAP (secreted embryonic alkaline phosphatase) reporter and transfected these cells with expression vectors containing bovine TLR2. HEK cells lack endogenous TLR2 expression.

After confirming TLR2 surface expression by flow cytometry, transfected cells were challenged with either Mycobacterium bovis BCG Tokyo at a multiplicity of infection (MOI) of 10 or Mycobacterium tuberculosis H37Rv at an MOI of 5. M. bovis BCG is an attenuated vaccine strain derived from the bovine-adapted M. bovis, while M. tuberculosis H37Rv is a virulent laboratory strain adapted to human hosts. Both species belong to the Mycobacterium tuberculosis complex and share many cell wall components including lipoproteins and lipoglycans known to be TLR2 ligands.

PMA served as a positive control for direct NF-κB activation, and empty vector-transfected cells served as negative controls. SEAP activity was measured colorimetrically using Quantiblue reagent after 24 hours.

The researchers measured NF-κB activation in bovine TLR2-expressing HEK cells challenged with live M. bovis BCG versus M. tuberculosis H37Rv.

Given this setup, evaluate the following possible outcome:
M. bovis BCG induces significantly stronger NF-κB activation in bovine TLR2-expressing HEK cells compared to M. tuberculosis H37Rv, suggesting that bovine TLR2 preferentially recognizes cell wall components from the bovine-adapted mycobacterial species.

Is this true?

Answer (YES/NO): NO